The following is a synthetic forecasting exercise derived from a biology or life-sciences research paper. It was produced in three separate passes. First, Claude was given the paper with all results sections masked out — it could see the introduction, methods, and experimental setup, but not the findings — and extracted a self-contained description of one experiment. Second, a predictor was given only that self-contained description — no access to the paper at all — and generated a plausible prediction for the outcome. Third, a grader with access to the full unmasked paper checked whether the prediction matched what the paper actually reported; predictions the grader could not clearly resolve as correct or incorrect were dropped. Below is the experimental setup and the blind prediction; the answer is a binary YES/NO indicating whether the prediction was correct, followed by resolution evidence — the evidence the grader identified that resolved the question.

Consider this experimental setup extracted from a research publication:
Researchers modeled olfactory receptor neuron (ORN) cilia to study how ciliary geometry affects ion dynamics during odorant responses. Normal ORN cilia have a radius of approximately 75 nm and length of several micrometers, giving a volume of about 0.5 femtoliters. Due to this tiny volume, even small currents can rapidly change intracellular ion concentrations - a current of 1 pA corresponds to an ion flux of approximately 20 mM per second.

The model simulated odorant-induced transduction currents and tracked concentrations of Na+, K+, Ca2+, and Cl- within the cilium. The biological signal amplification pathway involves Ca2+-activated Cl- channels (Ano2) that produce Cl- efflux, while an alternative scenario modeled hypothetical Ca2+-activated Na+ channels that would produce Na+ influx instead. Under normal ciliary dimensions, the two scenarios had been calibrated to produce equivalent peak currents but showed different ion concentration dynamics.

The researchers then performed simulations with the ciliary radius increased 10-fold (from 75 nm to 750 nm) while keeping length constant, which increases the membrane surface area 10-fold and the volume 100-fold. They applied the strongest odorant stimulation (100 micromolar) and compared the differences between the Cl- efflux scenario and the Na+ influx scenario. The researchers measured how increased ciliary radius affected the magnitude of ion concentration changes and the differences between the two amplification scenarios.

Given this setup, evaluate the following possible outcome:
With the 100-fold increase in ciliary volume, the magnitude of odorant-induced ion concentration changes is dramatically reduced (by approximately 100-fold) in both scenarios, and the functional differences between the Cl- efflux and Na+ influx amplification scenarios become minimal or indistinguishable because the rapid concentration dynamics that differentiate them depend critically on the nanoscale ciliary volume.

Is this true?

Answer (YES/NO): YES